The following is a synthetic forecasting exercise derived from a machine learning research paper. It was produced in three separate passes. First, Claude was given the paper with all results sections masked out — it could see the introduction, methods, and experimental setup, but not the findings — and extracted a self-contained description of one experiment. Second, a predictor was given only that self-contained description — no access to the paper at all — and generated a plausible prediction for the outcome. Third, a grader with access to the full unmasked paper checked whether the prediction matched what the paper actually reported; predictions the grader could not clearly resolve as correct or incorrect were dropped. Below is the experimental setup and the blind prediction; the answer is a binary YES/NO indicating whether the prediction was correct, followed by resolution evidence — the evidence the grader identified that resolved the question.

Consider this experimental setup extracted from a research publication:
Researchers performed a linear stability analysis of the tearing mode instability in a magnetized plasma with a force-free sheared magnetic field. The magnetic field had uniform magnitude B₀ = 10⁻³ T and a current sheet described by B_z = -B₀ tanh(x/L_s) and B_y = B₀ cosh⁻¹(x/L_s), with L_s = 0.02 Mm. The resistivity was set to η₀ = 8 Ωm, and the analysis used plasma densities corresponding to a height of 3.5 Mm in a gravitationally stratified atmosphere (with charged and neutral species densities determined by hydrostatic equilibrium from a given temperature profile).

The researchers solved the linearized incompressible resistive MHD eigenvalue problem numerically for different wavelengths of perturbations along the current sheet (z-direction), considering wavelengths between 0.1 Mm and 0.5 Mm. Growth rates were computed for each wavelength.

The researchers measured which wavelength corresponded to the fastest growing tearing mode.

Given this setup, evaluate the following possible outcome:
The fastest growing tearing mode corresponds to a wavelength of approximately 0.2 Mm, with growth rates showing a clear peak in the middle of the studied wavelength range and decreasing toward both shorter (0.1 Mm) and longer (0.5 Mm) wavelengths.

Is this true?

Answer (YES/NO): NO